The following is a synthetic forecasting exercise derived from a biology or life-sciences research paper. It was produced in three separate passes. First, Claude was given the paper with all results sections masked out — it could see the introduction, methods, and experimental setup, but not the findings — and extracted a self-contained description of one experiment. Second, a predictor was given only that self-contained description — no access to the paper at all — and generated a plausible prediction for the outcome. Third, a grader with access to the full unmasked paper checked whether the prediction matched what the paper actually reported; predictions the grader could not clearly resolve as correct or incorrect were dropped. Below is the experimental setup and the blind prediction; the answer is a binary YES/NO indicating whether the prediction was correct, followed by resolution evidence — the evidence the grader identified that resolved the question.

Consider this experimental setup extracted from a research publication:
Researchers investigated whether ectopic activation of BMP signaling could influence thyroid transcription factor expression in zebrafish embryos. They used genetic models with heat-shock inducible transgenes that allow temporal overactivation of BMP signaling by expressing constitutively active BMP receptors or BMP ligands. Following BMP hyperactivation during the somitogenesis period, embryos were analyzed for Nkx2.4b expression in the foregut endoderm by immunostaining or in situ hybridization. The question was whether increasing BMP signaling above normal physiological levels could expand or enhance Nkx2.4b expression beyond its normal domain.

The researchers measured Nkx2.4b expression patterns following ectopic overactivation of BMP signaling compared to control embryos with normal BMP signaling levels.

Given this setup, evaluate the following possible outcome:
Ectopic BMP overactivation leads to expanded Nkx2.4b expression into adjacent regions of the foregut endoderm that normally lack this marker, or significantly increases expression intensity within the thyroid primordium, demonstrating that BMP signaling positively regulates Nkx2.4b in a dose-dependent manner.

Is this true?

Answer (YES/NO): YES